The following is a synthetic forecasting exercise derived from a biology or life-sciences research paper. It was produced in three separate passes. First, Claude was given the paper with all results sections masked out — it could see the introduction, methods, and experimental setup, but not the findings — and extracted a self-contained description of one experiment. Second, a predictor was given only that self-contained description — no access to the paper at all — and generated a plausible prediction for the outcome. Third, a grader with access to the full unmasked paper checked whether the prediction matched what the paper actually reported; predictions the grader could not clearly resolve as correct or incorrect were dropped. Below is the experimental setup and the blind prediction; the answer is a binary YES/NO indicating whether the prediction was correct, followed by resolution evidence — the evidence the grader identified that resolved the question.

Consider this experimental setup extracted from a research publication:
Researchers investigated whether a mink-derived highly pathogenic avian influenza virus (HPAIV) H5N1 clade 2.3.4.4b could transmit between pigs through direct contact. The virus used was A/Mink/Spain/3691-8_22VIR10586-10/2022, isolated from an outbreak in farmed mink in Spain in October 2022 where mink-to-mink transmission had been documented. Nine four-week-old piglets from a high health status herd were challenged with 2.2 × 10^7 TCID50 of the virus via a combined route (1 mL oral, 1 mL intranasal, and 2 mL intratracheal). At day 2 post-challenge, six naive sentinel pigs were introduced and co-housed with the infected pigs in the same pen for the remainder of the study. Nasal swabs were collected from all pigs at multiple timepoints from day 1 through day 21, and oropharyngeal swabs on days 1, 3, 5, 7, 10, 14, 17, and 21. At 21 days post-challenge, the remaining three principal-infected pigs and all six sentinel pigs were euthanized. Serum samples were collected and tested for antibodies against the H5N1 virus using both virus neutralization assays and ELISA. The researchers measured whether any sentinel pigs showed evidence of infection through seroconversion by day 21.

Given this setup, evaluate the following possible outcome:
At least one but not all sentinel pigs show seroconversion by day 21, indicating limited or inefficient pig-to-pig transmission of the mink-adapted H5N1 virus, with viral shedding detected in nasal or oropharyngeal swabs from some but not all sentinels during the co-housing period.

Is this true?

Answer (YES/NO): NO